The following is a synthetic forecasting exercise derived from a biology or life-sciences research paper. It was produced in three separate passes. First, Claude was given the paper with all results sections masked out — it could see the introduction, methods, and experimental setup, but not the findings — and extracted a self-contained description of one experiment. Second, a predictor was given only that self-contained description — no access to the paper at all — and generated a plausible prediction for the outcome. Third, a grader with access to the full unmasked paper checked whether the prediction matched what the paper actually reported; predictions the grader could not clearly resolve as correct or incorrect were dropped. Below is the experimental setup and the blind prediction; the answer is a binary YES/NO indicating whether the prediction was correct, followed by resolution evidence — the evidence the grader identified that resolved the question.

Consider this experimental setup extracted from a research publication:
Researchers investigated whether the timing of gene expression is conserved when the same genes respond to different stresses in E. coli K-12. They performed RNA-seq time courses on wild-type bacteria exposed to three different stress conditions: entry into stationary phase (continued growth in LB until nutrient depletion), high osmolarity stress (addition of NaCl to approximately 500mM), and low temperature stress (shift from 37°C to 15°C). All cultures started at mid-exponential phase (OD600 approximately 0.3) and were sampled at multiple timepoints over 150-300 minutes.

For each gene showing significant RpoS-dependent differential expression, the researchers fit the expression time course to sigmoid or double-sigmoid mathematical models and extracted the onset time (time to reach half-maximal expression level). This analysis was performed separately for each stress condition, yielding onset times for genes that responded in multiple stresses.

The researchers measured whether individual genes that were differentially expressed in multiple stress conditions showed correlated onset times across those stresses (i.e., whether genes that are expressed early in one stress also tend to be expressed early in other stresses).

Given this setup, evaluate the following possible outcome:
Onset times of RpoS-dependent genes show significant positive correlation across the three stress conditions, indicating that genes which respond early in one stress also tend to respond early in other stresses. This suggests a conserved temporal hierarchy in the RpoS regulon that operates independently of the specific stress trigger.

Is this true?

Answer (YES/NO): NO